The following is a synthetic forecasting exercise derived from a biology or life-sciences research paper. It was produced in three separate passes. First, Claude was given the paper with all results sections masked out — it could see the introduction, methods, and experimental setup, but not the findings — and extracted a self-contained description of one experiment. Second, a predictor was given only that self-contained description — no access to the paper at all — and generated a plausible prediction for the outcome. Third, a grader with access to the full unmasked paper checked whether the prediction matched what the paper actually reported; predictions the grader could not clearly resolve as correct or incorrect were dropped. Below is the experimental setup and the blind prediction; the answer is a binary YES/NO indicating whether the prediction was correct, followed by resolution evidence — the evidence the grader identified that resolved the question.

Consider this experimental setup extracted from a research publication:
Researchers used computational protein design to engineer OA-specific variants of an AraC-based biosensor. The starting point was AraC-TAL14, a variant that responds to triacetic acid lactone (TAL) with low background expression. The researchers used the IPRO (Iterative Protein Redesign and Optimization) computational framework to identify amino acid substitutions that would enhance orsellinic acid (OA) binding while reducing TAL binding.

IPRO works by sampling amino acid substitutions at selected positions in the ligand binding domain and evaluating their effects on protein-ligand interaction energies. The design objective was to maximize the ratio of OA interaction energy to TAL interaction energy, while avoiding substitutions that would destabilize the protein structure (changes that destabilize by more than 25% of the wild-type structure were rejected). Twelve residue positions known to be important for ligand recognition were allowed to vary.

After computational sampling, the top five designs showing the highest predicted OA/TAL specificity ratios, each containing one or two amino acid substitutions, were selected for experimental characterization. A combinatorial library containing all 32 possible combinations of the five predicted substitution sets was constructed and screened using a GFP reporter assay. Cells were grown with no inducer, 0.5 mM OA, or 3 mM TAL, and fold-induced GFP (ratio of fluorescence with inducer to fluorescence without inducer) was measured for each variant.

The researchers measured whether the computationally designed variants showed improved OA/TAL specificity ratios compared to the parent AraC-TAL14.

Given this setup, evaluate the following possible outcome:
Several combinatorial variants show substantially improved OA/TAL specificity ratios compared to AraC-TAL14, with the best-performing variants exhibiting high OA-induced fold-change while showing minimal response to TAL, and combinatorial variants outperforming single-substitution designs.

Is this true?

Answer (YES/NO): NO